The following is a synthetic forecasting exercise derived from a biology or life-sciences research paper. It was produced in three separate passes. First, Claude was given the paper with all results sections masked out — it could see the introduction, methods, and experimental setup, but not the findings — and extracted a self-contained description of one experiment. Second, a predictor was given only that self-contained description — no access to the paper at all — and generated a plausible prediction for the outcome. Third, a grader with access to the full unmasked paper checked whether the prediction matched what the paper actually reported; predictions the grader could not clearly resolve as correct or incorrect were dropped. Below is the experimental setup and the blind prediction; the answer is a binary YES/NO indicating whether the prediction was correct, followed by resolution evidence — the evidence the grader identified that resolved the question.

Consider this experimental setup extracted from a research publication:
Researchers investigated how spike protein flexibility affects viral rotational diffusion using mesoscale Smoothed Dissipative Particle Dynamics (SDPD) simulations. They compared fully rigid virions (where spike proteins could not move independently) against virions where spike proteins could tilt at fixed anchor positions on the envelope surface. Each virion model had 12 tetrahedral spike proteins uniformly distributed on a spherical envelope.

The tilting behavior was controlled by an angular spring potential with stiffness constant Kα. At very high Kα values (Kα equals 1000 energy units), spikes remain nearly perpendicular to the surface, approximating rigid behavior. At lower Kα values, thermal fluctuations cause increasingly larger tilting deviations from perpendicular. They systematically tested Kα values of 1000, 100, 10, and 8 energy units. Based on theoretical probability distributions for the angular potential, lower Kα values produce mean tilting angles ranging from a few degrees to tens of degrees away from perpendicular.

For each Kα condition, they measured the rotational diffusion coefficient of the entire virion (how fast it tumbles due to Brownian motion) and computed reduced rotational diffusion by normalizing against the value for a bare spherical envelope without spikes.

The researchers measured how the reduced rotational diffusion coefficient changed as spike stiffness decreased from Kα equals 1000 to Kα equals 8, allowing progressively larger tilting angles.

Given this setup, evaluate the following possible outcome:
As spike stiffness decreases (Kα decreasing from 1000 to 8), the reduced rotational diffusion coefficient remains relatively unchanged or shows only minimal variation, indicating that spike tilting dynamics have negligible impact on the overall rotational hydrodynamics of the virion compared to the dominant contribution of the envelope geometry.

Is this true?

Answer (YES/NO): NO